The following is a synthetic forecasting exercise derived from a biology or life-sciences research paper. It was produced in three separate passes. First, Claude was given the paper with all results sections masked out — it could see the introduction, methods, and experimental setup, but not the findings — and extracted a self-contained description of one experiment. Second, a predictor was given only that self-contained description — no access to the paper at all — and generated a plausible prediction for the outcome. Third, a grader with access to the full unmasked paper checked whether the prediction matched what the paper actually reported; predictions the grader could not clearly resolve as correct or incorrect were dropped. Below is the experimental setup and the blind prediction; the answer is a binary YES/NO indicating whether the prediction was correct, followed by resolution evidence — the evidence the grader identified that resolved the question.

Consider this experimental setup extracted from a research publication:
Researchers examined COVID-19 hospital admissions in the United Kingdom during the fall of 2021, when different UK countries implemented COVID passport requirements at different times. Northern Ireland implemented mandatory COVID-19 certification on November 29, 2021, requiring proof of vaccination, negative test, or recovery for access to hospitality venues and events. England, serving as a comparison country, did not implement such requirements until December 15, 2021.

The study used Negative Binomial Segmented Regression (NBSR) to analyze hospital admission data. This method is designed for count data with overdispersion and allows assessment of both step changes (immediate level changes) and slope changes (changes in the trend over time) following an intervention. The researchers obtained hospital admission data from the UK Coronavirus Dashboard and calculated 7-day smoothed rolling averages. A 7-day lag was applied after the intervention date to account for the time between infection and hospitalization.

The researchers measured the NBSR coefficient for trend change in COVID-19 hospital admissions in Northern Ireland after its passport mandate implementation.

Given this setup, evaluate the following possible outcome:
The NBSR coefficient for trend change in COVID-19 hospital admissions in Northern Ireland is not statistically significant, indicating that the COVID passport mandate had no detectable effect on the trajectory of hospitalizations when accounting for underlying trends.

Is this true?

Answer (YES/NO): YES